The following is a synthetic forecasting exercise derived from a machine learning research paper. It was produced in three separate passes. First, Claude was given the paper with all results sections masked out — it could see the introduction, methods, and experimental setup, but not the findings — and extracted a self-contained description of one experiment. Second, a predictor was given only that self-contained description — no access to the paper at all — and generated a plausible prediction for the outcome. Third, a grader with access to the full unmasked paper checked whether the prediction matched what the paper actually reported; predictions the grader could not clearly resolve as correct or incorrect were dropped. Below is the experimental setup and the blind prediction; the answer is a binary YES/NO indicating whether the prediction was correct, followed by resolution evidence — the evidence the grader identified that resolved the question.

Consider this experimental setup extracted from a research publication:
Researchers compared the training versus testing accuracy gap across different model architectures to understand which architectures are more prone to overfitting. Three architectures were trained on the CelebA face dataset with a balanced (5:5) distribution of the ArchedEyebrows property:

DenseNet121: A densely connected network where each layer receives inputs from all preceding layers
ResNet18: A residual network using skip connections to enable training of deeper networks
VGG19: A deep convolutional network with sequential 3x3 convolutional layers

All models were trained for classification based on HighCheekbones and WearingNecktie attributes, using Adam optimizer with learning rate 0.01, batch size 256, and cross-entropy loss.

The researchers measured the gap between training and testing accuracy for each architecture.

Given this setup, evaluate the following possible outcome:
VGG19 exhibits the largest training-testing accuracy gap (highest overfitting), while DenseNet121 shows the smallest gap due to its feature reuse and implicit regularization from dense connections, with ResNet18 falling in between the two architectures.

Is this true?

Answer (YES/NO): NO